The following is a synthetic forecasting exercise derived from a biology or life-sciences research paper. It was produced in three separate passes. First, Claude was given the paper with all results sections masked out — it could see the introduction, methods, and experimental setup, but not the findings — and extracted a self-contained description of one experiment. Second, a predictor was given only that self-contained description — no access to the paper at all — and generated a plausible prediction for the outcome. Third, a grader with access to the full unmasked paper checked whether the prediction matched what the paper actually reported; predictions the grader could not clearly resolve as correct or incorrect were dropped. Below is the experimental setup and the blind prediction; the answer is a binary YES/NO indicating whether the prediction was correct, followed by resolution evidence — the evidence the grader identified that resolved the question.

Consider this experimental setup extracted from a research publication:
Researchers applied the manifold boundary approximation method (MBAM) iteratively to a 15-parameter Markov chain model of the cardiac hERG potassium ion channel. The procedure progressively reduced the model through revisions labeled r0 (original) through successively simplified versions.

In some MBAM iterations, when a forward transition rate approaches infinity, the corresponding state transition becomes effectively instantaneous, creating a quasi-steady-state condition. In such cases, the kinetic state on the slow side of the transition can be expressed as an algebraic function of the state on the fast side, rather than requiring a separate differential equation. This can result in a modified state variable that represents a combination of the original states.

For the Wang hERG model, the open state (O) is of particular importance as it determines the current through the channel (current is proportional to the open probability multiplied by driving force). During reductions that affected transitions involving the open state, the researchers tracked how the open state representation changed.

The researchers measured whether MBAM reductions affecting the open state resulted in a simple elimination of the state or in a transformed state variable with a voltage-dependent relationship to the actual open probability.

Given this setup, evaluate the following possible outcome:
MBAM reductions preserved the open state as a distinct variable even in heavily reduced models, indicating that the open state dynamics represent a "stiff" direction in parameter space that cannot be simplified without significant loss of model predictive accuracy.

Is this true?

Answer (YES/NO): NO